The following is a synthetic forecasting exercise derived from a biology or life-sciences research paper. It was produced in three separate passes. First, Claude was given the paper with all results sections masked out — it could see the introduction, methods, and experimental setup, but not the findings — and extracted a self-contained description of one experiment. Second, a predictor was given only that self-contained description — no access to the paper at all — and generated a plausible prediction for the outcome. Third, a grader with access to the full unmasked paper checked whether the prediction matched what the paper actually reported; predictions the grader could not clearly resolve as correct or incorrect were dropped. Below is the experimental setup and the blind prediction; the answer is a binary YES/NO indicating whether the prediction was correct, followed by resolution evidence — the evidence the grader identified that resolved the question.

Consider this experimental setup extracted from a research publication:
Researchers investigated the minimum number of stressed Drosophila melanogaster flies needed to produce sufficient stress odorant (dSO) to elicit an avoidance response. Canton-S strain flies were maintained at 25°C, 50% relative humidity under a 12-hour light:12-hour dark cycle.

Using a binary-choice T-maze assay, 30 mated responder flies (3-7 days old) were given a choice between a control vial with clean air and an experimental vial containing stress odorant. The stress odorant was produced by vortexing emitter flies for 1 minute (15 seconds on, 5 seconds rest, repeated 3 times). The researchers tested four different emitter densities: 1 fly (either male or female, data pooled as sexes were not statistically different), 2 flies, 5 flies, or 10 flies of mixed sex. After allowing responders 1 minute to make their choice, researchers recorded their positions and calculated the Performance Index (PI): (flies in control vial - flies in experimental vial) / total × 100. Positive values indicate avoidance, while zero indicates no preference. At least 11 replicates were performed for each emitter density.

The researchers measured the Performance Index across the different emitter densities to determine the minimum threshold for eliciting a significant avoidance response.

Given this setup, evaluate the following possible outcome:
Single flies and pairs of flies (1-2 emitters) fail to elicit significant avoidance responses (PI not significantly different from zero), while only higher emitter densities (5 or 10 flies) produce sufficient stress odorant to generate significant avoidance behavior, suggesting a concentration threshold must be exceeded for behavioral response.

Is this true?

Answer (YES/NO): NO